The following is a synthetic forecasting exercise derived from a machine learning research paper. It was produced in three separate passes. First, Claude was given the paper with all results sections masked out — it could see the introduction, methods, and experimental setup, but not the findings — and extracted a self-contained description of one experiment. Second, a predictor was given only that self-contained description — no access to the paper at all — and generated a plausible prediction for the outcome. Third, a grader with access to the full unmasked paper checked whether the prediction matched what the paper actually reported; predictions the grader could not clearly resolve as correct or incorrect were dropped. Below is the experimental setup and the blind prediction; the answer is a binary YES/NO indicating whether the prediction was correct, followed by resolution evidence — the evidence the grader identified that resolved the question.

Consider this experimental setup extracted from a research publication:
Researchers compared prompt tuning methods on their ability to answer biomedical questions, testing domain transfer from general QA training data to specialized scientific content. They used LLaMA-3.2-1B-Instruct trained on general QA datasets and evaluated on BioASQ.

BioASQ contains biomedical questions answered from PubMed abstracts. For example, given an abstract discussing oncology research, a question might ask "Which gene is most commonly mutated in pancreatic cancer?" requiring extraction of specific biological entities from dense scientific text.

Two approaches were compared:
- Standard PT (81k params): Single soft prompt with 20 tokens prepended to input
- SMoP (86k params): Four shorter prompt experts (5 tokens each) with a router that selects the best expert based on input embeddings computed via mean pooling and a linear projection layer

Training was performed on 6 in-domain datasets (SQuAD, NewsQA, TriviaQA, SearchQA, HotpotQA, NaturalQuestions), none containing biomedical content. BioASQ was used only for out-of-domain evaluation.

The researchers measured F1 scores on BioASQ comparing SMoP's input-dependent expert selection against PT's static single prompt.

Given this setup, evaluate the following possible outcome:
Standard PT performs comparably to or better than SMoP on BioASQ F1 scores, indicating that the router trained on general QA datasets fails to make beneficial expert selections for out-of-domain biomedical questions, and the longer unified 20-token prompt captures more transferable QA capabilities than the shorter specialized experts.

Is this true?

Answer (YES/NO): YES